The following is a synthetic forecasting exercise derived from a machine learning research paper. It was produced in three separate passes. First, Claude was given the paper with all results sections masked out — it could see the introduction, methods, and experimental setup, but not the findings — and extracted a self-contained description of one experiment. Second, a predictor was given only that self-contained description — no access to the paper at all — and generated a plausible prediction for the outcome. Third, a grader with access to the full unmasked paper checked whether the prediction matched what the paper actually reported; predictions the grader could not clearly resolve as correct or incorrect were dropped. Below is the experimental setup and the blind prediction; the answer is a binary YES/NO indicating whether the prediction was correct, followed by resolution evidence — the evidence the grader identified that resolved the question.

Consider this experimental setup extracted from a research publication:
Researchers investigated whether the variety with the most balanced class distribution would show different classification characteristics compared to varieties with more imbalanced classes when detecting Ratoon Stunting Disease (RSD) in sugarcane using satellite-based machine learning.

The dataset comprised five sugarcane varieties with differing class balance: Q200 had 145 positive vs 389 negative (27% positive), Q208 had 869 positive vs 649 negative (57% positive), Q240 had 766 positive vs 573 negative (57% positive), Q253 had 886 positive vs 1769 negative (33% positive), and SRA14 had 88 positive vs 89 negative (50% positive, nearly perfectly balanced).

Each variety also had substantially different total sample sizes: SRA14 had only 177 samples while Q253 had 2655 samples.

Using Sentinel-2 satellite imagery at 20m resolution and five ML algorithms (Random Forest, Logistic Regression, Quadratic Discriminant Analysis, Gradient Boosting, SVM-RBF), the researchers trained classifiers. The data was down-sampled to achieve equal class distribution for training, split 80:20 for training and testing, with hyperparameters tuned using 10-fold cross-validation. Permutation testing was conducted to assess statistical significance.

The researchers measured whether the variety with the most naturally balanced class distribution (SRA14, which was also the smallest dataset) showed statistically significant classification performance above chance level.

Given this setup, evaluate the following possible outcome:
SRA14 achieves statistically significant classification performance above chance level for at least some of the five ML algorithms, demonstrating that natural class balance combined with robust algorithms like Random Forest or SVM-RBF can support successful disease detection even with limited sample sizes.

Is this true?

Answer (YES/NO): NO